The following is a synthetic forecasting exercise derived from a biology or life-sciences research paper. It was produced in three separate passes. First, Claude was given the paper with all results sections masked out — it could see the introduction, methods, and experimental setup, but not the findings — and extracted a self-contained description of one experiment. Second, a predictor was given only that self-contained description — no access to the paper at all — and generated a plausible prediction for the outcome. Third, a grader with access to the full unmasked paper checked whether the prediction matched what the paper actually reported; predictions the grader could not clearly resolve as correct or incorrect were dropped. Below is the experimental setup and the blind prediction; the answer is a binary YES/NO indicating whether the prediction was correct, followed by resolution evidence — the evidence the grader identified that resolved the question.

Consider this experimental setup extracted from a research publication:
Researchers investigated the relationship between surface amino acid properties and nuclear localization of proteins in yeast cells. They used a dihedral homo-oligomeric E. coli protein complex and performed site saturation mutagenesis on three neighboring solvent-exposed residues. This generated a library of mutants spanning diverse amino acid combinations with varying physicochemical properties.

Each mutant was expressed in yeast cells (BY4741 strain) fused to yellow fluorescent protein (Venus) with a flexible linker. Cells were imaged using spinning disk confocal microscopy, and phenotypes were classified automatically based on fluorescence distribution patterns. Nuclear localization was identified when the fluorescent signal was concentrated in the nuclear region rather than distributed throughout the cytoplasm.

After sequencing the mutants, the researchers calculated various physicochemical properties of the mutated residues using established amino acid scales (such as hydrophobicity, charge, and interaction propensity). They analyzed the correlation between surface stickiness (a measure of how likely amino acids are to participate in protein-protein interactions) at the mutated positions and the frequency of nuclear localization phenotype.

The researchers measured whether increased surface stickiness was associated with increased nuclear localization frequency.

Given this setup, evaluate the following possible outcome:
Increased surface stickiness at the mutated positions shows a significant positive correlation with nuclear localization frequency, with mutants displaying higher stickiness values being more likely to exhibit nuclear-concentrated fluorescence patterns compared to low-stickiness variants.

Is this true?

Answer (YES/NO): YES